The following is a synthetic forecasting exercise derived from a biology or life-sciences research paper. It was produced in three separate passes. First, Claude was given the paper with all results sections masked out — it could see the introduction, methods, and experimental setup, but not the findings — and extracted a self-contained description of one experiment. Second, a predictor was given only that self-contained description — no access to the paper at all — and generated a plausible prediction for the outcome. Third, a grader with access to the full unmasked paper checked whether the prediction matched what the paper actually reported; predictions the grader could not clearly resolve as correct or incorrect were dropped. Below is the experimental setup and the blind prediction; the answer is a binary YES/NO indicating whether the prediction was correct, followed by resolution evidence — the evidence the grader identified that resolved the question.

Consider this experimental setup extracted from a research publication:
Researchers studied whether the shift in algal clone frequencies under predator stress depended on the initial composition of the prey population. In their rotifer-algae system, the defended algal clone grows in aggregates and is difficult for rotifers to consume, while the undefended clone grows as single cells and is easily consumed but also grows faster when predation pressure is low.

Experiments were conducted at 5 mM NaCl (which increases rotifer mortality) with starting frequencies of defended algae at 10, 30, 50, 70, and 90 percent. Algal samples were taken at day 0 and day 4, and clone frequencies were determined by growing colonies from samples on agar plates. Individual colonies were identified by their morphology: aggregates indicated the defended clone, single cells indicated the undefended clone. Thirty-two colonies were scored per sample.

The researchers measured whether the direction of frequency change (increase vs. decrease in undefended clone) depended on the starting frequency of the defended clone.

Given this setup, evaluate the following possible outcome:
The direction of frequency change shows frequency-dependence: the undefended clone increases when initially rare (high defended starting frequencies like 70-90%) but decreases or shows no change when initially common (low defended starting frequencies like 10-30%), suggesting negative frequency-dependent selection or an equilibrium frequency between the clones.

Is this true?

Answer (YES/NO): NO